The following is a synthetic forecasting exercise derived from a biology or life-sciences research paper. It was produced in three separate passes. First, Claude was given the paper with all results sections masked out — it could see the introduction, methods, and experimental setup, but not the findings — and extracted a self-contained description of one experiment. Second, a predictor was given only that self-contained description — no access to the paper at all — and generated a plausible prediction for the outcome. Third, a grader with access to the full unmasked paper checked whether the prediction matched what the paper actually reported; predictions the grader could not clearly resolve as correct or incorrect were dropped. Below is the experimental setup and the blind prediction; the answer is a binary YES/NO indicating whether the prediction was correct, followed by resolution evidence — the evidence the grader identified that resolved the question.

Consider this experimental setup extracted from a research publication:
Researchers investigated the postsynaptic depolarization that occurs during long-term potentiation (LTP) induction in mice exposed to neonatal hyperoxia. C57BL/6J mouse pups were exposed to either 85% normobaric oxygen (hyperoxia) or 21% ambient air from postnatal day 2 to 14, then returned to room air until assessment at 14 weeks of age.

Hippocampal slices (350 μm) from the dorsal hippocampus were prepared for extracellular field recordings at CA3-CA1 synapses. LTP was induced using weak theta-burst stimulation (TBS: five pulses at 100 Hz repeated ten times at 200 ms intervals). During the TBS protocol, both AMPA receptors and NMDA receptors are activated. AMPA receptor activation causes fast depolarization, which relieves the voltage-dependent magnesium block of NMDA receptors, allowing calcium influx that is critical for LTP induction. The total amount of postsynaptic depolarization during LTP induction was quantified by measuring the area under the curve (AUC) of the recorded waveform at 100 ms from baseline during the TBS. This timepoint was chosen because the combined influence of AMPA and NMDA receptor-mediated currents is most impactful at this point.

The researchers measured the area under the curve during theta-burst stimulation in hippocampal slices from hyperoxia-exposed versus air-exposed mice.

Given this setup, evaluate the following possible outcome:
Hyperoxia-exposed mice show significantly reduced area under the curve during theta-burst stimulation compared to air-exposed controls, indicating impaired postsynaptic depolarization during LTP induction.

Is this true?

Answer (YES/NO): NO